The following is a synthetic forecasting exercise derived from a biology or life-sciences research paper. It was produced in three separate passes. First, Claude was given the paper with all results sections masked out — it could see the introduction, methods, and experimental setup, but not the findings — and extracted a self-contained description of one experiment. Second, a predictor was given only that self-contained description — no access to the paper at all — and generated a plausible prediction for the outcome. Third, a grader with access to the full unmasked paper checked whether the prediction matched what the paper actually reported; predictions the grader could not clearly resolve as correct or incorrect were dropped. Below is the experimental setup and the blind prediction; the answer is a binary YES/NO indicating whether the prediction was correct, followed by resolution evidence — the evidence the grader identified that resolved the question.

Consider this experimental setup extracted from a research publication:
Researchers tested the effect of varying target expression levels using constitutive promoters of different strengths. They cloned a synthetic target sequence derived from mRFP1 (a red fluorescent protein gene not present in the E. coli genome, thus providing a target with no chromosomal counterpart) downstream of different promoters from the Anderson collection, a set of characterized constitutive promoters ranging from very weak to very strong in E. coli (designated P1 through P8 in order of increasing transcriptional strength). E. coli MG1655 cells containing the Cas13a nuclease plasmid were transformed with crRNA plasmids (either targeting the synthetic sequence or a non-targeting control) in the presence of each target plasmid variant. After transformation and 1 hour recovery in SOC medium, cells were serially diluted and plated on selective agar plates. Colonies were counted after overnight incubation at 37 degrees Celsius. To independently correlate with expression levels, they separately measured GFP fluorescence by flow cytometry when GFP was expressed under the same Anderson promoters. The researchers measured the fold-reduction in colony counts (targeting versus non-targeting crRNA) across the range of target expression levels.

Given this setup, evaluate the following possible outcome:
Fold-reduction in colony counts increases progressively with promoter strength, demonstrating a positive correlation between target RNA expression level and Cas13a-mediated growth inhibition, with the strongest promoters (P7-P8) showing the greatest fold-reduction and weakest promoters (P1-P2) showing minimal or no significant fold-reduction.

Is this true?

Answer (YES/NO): NO